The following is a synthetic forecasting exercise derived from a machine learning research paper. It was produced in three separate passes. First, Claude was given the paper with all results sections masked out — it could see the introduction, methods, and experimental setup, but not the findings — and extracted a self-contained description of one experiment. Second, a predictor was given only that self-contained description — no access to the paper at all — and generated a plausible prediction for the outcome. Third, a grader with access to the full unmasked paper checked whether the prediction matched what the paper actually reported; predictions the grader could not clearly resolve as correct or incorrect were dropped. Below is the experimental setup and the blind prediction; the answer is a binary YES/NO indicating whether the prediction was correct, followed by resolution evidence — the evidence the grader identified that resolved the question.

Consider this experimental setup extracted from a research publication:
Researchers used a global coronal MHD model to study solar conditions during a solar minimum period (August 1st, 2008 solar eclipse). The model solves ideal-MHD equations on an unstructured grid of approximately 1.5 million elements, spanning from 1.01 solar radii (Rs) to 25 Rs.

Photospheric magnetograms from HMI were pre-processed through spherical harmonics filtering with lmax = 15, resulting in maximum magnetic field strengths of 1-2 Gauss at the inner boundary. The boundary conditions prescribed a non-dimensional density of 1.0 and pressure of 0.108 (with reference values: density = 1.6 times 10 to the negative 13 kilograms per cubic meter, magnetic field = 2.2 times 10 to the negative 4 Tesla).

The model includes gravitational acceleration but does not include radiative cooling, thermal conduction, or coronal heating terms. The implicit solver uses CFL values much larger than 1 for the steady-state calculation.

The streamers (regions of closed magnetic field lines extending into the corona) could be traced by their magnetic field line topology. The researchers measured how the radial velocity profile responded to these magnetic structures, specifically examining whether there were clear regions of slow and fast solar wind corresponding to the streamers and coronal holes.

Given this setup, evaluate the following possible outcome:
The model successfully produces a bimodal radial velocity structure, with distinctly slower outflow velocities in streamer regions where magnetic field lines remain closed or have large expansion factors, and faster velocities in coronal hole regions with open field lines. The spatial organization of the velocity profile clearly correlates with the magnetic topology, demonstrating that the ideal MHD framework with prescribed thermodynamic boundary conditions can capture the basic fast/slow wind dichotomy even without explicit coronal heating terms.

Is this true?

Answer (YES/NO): NO